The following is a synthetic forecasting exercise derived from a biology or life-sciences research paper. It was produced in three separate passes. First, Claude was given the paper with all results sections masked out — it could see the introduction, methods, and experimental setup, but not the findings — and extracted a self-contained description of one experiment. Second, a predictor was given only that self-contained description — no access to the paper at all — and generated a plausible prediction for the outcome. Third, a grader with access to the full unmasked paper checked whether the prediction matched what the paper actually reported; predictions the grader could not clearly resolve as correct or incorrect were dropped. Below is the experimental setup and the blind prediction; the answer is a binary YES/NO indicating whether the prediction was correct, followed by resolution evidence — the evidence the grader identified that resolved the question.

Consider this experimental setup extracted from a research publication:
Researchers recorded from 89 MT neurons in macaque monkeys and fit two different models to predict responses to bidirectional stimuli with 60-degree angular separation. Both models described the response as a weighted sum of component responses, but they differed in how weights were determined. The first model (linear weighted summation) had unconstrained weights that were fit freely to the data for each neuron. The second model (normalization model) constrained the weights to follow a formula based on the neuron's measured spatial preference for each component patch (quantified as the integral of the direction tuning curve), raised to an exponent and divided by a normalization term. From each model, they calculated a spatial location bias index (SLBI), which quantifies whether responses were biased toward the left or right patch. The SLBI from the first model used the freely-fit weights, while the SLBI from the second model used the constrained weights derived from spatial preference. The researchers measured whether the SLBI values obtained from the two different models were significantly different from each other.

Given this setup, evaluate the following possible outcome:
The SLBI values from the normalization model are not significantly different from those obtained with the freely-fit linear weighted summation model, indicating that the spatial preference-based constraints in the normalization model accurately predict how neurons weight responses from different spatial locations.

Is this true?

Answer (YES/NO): YES